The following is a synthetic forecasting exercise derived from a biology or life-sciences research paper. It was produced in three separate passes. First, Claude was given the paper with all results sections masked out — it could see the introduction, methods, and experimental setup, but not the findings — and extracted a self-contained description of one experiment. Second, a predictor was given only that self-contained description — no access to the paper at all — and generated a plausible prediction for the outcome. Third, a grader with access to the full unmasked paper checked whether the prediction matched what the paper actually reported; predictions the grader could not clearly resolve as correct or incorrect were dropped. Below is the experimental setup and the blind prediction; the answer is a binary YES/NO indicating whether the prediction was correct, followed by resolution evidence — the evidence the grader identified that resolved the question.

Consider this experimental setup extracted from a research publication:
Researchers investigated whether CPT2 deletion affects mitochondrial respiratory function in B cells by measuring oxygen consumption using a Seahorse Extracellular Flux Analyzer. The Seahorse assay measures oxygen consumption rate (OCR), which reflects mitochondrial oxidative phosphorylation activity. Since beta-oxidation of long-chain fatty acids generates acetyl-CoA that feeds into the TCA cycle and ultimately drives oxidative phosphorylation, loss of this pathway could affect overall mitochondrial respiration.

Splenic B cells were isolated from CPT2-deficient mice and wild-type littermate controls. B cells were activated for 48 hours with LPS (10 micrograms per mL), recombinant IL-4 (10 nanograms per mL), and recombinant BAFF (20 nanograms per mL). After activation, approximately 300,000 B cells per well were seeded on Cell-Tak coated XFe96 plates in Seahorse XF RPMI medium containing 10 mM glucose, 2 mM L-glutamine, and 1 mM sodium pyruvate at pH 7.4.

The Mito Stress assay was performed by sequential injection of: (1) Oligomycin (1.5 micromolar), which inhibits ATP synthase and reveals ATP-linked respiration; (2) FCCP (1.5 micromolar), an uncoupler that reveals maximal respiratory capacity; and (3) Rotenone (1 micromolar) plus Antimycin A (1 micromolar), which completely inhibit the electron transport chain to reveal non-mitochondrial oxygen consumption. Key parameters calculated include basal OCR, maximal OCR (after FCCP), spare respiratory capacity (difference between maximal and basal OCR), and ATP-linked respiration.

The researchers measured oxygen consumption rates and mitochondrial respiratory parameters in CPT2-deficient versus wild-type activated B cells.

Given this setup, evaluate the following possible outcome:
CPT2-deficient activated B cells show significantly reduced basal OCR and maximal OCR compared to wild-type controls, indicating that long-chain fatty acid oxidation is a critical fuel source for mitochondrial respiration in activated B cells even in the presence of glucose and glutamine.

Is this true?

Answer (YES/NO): NO